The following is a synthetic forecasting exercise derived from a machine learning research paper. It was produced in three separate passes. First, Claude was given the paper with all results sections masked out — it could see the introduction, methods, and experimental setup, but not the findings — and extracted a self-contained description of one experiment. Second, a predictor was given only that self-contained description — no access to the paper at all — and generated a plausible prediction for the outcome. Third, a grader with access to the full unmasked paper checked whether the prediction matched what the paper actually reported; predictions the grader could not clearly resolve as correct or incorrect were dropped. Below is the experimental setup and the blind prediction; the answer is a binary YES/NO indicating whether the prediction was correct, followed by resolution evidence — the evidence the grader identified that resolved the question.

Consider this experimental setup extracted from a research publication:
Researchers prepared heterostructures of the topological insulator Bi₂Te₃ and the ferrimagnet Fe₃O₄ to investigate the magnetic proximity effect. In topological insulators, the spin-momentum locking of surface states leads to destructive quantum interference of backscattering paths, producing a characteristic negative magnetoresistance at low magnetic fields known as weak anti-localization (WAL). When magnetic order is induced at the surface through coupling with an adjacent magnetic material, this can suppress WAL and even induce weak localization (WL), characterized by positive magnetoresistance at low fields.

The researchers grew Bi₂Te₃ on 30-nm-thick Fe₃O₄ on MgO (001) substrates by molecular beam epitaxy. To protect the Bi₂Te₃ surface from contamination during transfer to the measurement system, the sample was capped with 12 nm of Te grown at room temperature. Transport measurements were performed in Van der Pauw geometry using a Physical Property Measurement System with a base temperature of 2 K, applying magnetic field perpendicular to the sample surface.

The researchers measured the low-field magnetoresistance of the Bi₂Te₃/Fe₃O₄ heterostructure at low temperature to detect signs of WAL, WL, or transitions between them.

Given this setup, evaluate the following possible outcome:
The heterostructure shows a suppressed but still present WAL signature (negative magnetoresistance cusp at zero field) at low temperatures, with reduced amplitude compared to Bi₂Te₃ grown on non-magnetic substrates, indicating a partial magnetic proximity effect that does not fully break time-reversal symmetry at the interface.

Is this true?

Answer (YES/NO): YES